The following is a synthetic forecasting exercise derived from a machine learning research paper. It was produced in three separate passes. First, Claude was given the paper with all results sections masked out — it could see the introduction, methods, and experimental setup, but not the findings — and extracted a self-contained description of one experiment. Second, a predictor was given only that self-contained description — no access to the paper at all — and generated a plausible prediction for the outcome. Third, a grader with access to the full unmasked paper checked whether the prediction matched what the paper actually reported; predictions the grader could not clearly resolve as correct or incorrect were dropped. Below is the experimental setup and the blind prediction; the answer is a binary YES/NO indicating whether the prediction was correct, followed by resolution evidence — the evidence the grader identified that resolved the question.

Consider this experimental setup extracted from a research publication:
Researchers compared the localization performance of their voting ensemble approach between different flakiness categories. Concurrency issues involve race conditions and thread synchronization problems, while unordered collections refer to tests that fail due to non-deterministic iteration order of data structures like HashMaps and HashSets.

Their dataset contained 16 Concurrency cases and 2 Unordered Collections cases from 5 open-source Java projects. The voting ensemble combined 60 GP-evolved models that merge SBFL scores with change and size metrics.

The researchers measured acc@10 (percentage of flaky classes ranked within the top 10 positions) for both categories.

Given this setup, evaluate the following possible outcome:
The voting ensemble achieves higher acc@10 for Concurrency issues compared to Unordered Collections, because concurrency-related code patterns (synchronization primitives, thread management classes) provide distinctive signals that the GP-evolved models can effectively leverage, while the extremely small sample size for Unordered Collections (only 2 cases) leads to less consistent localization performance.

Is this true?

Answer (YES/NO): NO